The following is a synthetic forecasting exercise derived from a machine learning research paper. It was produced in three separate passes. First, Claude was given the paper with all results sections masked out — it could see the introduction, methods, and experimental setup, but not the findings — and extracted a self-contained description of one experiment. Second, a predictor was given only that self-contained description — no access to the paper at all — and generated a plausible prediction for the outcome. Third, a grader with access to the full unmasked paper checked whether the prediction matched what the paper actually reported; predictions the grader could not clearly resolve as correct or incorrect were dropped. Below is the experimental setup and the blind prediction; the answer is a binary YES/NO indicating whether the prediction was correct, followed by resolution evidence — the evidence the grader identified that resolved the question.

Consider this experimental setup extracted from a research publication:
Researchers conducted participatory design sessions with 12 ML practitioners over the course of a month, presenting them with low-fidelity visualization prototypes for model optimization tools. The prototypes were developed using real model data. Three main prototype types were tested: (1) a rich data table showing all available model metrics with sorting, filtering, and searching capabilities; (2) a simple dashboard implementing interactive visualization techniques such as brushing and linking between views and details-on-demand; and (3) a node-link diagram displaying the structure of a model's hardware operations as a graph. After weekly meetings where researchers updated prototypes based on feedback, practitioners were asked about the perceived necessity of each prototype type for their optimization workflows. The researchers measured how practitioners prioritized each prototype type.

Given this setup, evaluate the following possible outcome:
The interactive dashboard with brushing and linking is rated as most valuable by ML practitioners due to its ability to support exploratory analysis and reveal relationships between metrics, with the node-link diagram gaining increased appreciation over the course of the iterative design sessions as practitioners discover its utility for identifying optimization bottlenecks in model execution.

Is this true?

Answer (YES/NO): NO